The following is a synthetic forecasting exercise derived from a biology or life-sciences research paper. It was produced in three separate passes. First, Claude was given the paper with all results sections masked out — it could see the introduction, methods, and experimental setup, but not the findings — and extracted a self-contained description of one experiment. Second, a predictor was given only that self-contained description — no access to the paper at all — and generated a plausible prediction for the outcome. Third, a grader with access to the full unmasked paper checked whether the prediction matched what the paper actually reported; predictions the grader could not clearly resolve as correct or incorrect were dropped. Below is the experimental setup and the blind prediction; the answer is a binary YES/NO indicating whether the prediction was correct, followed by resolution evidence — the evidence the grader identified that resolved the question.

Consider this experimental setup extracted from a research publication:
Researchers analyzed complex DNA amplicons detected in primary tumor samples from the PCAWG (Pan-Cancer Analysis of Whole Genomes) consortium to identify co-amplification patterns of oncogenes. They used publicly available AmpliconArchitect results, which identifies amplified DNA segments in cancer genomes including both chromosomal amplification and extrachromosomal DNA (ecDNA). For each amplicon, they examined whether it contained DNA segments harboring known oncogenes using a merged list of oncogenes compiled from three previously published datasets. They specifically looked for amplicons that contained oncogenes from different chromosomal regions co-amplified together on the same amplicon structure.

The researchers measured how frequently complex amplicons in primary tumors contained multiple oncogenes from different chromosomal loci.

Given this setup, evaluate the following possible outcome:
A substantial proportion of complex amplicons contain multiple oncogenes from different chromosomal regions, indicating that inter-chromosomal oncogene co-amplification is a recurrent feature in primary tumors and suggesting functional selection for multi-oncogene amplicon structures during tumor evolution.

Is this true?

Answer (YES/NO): YES